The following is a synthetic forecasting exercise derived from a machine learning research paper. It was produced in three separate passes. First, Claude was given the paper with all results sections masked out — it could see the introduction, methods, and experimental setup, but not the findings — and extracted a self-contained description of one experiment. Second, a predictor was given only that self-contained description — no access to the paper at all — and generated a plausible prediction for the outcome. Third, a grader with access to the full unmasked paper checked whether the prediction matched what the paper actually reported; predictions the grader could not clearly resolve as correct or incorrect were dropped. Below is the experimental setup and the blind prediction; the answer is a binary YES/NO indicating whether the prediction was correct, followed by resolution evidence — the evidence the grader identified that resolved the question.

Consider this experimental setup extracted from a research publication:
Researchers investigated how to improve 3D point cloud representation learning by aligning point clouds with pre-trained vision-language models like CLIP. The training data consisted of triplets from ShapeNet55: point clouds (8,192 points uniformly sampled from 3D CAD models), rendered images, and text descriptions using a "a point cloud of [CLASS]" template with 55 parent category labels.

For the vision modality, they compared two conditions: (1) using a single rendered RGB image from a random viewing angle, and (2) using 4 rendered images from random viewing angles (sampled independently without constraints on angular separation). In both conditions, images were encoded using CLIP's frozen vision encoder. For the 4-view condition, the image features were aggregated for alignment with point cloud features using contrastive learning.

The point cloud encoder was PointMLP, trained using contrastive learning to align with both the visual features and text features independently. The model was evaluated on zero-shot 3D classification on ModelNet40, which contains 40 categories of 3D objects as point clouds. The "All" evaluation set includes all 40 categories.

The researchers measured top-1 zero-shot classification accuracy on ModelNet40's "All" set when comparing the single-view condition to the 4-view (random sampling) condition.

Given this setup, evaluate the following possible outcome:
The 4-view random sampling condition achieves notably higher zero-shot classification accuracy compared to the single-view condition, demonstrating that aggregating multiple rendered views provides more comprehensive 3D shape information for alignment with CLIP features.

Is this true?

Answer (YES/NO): NO